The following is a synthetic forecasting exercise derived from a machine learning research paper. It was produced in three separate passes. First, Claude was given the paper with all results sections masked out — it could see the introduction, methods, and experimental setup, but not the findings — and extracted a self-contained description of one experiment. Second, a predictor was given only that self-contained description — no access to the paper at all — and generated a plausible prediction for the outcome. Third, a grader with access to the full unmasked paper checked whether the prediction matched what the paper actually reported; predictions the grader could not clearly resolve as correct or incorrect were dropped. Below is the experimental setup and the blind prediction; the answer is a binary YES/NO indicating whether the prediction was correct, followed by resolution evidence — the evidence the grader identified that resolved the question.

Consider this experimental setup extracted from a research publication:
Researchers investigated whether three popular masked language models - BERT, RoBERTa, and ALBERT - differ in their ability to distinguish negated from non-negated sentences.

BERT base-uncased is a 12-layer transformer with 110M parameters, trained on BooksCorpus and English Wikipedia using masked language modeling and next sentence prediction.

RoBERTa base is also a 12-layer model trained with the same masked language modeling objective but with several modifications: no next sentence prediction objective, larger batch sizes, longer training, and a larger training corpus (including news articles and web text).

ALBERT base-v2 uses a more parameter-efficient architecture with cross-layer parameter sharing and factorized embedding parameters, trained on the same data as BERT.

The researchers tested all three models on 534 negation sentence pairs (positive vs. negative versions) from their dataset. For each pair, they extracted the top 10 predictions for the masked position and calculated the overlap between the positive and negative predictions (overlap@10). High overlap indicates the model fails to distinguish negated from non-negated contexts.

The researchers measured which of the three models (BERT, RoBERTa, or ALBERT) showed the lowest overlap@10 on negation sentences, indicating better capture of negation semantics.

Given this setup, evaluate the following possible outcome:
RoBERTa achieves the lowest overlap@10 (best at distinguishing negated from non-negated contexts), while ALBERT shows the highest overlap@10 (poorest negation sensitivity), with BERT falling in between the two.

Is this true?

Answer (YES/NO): NO